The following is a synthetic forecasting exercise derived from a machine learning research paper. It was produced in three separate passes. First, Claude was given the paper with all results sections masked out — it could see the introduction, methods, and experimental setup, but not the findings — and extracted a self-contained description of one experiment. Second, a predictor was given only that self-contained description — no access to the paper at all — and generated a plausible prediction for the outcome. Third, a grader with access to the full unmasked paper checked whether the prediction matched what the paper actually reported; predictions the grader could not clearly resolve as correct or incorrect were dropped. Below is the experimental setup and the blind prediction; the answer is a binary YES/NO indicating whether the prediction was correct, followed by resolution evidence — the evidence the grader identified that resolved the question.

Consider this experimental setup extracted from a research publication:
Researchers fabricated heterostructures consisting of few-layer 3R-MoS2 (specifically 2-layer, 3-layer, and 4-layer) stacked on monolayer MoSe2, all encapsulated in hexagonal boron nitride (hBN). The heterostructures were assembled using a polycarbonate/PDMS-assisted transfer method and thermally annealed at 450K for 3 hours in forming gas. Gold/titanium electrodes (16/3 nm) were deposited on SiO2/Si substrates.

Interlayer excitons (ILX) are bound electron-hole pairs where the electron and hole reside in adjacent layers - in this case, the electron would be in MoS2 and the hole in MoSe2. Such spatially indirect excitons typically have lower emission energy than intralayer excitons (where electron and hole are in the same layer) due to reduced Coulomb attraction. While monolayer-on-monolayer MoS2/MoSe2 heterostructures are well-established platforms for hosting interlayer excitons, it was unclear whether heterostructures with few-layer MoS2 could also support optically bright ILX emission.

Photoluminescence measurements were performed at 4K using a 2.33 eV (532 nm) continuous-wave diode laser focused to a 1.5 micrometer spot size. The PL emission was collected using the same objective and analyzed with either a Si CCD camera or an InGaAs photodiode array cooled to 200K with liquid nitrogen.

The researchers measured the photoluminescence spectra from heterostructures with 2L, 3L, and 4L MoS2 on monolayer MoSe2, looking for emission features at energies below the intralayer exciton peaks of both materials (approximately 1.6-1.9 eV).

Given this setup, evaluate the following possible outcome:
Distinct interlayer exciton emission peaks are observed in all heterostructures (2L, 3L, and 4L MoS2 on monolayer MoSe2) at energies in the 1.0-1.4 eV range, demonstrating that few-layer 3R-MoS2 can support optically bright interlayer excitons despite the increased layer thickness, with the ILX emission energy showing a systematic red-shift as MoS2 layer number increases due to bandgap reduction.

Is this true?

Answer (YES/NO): YES